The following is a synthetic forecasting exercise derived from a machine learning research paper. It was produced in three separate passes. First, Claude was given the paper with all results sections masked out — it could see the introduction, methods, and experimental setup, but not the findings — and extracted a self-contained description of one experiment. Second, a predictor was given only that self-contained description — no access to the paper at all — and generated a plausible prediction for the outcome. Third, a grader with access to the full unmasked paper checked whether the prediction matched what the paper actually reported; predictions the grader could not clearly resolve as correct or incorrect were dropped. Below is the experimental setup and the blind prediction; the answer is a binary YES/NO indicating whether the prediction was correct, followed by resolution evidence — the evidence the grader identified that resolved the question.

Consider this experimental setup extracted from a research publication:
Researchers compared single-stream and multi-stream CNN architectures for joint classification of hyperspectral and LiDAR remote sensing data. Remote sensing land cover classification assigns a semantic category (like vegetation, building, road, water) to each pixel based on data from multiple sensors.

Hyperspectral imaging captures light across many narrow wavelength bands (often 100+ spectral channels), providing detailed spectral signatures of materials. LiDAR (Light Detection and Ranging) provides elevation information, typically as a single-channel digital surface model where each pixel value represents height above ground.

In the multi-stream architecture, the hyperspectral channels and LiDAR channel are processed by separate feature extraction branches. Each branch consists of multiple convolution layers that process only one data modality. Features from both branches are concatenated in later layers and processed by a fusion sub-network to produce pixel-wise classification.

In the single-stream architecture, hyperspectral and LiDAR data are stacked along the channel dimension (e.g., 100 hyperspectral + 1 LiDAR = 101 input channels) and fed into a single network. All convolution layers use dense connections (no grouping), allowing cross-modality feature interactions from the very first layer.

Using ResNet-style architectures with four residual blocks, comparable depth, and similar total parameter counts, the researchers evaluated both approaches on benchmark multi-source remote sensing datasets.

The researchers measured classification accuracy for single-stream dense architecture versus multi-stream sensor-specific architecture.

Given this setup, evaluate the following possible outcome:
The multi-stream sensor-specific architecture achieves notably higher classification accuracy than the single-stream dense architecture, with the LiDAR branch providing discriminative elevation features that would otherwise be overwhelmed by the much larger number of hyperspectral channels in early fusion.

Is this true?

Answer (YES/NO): NO